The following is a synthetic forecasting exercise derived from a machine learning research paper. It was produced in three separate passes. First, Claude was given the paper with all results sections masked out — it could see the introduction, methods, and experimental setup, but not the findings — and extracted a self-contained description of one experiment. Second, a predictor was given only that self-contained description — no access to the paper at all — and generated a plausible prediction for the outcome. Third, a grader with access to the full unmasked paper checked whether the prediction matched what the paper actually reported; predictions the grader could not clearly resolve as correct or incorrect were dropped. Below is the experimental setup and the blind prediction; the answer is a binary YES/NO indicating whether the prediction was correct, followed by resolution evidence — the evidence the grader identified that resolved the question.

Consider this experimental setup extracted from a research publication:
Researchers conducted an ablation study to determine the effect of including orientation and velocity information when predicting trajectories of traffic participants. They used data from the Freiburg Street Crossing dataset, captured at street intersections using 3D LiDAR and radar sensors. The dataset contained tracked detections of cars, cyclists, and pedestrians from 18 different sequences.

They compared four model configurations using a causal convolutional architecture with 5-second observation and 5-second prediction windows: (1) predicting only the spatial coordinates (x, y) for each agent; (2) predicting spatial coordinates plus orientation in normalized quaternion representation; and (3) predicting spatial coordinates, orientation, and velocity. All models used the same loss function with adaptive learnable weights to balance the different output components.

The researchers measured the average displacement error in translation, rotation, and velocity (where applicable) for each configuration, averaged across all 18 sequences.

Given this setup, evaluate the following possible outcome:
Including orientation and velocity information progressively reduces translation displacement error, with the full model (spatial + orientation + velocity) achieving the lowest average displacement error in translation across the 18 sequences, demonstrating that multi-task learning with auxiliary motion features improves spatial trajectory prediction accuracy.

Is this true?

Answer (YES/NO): YES